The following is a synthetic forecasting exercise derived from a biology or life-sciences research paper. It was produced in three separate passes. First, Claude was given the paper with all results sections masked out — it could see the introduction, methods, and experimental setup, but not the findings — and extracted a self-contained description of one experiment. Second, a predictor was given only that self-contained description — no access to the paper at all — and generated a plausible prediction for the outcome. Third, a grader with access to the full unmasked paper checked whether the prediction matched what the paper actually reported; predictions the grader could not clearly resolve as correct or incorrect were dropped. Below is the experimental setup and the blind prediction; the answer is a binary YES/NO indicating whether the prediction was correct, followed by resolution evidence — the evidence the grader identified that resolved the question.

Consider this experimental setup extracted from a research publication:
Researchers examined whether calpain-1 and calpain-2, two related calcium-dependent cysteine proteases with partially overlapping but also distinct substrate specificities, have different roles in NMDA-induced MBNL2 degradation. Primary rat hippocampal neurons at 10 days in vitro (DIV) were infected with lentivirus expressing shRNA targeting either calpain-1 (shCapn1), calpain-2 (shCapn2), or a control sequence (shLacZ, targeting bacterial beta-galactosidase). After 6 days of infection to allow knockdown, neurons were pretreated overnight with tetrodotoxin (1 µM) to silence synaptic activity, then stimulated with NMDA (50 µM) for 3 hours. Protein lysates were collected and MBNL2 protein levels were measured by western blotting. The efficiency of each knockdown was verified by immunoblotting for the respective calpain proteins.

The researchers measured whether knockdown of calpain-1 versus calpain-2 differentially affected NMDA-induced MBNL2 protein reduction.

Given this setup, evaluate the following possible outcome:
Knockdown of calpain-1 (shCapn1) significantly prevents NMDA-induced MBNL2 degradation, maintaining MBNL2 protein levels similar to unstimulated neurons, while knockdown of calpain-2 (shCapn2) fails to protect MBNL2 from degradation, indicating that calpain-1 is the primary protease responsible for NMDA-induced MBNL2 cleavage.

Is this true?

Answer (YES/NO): NO